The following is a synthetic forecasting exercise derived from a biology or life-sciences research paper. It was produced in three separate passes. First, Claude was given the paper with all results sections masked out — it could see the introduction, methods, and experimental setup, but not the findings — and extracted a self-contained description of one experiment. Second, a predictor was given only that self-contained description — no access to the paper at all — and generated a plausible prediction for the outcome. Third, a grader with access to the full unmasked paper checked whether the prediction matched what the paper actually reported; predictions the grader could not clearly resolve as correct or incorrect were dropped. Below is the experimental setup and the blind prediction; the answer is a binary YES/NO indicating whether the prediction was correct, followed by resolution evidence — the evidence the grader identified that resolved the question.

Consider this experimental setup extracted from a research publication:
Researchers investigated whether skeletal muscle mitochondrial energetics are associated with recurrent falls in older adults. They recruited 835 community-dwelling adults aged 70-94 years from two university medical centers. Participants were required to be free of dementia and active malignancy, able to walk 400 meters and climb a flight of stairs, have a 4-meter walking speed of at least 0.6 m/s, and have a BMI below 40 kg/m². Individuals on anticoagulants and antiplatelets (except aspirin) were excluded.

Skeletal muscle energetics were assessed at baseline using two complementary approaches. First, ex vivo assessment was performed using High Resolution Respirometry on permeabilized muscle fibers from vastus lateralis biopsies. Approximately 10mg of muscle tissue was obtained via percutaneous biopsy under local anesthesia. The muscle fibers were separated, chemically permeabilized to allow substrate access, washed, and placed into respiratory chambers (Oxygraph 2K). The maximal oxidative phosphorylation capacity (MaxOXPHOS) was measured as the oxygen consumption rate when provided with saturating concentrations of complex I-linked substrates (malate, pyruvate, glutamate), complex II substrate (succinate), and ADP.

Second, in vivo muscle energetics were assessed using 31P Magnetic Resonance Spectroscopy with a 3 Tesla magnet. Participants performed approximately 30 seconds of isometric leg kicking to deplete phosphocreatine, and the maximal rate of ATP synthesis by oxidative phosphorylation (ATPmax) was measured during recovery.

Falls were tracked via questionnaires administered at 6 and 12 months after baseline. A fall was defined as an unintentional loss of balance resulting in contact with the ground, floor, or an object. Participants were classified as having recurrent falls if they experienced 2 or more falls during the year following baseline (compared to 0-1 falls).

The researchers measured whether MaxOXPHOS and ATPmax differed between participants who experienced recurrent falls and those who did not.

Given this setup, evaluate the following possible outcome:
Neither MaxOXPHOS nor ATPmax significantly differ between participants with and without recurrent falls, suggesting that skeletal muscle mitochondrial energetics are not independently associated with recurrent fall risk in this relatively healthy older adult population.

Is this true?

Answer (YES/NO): NO